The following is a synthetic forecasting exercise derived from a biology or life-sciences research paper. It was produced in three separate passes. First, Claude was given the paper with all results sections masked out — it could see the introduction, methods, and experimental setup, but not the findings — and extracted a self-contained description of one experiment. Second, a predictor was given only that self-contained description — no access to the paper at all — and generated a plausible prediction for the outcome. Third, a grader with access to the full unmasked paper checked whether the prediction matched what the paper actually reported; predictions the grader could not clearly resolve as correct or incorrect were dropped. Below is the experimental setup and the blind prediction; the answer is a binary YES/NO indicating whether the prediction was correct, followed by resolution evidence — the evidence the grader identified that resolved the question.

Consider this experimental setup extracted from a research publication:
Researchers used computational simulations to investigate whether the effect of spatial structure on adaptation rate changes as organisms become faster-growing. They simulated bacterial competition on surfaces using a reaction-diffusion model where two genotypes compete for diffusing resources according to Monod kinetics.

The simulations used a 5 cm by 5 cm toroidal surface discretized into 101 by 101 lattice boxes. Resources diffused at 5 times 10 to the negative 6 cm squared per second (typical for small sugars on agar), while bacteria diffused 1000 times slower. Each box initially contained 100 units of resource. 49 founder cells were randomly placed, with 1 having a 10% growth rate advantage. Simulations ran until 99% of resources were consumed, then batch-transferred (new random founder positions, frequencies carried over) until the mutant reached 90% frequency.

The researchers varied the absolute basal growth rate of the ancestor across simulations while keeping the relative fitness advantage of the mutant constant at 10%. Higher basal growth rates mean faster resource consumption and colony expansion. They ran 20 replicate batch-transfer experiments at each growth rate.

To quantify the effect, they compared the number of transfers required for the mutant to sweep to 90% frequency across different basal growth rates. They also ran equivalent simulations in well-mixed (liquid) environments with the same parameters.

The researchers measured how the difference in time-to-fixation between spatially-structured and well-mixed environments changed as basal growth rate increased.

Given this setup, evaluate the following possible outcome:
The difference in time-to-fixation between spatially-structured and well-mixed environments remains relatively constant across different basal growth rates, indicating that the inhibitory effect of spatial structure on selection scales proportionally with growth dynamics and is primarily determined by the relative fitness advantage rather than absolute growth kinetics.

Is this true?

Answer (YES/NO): NO